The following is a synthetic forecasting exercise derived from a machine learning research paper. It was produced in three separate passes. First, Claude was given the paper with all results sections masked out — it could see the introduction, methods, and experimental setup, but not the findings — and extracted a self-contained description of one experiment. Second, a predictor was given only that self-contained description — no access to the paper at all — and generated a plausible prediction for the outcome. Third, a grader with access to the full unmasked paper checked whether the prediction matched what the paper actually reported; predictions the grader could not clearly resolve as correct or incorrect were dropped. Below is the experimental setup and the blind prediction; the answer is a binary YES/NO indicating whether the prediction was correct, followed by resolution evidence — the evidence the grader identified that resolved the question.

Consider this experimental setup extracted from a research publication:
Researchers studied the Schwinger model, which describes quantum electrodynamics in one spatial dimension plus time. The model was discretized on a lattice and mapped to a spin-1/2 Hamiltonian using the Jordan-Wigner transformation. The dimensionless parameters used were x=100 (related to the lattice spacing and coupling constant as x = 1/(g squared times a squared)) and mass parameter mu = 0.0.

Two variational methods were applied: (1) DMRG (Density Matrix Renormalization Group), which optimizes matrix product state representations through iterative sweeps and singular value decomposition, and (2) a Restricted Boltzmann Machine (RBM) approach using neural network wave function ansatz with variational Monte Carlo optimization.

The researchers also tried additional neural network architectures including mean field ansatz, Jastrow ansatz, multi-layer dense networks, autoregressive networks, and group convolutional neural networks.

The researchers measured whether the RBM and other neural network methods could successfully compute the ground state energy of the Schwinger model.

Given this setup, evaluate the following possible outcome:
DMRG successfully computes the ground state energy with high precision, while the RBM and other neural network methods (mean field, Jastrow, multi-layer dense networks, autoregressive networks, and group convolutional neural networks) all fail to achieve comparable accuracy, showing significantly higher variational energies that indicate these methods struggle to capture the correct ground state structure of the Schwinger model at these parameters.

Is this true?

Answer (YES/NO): YES